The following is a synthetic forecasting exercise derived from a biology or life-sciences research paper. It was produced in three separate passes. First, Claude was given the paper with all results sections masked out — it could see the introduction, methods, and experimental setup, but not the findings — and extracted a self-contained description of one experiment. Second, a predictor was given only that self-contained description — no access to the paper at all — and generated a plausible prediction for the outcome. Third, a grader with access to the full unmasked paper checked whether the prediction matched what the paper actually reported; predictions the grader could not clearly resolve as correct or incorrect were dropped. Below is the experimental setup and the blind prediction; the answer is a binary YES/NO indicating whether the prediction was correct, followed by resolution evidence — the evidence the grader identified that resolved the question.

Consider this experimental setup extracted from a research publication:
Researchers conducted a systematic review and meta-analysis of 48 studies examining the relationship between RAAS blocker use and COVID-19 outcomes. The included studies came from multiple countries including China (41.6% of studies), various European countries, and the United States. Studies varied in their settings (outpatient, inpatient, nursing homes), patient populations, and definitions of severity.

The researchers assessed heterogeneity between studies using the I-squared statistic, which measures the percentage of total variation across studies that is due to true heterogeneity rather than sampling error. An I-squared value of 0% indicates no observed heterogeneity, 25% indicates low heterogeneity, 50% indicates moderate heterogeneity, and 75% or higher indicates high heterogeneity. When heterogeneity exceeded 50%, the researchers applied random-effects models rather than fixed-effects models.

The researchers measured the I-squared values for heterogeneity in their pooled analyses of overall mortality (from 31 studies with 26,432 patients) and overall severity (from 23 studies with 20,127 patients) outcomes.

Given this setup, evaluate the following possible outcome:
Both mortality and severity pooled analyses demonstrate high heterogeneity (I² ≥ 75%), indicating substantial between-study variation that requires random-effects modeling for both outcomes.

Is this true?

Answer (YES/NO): YES